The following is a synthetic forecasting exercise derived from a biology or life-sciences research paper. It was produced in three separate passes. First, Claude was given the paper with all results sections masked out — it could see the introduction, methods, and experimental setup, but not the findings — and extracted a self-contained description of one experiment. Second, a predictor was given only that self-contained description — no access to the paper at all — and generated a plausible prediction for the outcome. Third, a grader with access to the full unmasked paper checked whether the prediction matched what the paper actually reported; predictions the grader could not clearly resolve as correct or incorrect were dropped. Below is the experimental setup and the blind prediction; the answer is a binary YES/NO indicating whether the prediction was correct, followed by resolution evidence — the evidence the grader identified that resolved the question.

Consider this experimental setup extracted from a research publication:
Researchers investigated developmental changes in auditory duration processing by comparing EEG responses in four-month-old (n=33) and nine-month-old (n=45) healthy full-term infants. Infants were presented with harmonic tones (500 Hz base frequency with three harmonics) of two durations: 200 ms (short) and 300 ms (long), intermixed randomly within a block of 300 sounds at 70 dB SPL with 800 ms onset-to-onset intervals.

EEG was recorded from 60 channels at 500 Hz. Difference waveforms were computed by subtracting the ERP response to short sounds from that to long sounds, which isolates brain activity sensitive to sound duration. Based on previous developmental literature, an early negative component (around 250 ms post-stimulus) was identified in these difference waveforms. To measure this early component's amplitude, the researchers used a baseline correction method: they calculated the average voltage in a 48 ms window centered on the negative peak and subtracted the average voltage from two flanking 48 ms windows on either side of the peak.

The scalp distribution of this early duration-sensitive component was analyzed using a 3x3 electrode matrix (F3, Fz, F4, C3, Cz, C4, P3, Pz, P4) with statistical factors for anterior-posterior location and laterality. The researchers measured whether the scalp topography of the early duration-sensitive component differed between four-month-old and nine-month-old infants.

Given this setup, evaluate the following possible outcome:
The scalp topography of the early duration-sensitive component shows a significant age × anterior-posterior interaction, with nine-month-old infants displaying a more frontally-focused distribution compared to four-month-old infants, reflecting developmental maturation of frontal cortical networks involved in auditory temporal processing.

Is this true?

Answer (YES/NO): NO